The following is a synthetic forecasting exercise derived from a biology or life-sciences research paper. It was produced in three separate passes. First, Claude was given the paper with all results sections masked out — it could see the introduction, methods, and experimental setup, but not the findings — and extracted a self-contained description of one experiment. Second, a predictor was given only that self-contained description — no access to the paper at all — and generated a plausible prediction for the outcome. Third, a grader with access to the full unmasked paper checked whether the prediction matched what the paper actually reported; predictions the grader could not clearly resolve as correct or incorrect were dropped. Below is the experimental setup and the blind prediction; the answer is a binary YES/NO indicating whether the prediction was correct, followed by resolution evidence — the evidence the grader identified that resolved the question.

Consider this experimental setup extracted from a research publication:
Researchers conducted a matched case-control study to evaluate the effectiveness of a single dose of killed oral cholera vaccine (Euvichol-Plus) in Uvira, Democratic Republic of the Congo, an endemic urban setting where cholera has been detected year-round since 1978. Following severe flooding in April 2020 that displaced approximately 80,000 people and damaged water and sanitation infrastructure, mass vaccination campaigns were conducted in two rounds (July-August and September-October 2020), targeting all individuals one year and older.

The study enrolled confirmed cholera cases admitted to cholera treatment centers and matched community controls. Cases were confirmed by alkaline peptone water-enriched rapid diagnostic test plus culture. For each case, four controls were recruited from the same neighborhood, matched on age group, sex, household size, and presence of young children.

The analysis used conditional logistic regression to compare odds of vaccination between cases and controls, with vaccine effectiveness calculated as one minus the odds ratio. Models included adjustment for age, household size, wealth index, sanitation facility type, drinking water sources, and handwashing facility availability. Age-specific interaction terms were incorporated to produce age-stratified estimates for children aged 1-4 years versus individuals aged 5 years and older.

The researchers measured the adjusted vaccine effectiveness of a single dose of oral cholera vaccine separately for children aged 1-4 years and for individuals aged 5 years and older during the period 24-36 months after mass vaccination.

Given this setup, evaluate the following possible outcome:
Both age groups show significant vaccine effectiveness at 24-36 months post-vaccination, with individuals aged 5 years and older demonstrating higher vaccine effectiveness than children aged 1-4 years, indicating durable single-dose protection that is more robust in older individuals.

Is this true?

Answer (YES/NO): NO